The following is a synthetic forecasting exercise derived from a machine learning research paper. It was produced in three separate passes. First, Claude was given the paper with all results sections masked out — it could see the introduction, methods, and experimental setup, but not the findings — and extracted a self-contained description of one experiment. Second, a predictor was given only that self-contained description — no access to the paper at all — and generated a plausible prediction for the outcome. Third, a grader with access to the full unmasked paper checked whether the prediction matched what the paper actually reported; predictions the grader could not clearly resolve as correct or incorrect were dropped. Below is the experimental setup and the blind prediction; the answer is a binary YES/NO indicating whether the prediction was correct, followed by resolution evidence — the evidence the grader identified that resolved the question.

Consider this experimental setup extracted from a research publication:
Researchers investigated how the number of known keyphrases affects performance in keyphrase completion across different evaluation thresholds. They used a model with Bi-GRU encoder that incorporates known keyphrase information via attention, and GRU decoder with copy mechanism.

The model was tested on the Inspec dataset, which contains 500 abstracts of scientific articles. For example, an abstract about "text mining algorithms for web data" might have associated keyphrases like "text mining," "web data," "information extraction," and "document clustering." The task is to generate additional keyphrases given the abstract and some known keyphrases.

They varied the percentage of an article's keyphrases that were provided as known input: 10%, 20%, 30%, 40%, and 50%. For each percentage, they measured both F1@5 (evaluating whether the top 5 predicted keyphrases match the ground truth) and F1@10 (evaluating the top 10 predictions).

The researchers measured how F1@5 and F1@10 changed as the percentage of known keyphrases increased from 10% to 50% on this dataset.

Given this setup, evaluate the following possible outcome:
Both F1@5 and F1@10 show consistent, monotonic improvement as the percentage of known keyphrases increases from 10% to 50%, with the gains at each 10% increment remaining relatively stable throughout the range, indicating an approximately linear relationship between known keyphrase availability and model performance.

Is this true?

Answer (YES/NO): NO